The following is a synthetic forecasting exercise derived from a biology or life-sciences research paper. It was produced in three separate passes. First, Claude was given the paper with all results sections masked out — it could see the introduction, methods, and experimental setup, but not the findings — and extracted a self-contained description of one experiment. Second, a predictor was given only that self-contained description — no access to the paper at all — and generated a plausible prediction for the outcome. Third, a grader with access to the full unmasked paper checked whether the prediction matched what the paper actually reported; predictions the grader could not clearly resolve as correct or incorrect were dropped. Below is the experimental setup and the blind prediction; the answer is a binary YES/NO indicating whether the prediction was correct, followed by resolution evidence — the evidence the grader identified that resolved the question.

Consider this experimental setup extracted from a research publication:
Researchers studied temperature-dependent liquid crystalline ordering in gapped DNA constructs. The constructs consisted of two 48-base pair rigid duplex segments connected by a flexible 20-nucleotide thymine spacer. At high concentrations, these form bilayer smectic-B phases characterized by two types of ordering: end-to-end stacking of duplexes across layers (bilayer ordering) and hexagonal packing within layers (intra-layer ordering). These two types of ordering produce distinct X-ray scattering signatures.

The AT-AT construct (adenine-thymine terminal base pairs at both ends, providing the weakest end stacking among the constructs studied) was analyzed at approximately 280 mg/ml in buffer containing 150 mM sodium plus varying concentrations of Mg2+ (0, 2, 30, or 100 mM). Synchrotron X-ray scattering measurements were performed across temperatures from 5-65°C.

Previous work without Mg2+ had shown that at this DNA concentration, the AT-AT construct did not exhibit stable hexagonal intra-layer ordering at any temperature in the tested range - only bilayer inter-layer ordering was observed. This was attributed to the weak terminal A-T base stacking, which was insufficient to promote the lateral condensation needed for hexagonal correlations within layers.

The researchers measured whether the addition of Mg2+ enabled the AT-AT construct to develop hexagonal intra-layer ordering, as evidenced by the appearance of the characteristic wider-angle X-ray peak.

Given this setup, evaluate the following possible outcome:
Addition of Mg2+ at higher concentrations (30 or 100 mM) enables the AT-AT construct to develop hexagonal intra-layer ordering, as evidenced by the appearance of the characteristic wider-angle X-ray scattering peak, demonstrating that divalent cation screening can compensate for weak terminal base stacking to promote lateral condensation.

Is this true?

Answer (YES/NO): NO